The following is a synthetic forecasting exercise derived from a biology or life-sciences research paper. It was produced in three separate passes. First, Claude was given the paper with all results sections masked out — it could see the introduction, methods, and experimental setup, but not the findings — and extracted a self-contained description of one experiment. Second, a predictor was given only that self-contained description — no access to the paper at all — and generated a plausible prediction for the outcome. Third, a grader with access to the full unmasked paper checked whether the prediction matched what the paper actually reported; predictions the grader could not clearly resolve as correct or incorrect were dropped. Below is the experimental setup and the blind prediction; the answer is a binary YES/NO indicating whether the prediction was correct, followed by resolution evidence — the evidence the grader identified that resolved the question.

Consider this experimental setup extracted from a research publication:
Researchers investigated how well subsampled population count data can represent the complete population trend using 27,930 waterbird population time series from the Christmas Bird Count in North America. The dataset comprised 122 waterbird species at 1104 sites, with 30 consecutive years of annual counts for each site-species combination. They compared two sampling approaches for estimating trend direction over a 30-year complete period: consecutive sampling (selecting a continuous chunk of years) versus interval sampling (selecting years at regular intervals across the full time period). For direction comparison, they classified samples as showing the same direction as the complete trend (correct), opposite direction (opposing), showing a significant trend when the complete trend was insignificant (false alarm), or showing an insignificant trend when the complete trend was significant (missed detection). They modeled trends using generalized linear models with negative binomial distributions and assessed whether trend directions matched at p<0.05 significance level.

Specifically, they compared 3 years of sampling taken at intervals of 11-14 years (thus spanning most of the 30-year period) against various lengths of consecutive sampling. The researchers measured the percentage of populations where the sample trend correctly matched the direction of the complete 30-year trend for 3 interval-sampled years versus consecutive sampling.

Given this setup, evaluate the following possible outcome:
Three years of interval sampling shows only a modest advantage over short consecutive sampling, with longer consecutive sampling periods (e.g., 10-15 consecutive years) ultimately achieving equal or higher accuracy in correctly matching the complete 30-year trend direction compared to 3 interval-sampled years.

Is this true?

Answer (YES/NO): NO